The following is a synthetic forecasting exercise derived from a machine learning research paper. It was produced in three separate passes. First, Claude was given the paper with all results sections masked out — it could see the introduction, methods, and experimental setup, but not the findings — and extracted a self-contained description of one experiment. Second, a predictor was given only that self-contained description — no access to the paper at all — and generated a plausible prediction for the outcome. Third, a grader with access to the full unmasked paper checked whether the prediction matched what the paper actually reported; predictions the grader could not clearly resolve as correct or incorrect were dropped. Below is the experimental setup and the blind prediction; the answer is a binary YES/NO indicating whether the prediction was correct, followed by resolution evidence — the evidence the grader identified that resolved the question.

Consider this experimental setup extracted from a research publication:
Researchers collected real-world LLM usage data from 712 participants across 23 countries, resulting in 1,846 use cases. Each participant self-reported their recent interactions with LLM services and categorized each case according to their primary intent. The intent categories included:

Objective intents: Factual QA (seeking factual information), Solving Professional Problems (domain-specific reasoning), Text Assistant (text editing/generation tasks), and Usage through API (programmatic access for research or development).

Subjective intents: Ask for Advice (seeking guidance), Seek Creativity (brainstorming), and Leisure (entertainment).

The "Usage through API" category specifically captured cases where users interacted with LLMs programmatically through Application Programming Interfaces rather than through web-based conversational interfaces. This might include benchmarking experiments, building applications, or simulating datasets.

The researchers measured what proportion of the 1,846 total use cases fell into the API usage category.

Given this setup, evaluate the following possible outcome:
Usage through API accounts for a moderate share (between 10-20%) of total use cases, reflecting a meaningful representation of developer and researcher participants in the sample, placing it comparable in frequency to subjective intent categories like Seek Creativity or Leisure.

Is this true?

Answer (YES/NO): NO